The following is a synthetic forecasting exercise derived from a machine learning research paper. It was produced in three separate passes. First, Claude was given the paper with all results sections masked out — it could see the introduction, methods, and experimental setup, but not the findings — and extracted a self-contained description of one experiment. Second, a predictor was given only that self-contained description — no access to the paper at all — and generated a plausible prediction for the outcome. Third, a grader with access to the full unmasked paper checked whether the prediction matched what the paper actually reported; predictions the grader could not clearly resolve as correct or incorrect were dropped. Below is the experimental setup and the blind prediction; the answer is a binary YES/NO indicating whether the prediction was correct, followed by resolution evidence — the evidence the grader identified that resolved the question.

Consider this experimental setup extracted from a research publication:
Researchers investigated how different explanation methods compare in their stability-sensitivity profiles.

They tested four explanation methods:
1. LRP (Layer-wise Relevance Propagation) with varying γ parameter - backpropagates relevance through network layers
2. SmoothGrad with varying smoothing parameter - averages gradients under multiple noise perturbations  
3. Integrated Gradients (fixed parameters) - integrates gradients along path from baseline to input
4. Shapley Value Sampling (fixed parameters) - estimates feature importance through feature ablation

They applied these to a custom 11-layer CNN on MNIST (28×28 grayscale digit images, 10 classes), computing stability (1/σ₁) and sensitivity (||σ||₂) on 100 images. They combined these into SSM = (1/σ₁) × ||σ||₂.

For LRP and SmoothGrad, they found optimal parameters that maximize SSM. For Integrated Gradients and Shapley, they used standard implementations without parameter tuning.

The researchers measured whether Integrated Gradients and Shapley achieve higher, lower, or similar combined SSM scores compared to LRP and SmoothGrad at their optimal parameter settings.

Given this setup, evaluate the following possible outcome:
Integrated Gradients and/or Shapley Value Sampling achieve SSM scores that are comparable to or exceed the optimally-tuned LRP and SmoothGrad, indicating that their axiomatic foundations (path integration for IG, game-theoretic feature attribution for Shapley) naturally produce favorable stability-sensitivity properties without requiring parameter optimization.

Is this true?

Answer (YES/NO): YES